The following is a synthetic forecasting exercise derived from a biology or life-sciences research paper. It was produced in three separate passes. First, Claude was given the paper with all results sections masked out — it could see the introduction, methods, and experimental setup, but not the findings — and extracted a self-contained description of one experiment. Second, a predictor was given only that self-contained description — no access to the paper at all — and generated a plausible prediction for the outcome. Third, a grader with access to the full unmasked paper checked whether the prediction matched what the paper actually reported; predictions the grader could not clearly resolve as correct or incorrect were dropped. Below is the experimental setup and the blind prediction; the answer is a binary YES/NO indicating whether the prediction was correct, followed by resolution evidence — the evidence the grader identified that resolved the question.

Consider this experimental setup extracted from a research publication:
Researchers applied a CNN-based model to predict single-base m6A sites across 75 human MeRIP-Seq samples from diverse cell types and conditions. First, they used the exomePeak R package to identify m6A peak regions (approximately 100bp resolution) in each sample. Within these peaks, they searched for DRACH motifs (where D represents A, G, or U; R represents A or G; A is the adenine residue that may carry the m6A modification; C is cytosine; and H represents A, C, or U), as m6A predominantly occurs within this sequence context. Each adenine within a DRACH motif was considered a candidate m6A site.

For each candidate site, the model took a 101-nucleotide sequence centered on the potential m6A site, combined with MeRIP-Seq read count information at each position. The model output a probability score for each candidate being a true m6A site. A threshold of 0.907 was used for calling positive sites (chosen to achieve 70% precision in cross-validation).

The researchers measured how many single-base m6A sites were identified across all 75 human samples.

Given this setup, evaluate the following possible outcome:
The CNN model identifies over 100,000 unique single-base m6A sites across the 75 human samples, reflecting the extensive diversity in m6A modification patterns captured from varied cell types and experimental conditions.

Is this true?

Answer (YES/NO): NO